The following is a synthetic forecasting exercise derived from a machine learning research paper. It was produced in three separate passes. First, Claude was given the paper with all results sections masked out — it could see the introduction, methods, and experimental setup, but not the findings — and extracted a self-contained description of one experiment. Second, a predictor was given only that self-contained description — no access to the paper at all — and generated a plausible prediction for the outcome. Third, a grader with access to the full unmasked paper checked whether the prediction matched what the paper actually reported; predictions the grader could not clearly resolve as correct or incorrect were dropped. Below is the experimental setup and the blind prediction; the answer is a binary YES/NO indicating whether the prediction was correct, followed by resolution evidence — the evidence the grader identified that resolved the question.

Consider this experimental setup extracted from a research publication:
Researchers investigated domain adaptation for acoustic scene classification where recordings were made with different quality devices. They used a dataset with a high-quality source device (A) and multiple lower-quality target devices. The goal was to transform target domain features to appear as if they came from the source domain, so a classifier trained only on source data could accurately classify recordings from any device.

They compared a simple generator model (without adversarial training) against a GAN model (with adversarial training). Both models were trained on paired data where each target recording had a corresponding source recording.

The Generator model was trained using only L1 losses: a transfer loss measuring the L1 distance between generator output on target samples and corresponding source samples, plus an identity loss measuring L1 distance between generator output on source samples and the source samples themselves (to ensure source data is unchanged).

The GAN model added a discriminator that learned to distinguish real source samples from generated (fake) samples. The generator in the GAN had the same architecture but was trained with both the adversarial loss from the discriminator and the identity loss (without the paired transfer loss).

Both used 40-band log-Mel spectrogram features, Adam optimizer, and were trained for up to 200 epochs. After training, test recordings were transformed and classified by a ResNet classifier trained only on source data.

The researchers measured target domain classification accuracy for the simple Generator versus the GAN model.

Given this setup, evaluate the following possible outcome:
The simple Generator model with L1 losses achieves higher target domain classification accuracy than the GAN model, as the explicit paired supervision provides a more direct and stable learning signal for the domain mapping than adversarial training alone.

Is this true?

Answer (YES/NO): NO